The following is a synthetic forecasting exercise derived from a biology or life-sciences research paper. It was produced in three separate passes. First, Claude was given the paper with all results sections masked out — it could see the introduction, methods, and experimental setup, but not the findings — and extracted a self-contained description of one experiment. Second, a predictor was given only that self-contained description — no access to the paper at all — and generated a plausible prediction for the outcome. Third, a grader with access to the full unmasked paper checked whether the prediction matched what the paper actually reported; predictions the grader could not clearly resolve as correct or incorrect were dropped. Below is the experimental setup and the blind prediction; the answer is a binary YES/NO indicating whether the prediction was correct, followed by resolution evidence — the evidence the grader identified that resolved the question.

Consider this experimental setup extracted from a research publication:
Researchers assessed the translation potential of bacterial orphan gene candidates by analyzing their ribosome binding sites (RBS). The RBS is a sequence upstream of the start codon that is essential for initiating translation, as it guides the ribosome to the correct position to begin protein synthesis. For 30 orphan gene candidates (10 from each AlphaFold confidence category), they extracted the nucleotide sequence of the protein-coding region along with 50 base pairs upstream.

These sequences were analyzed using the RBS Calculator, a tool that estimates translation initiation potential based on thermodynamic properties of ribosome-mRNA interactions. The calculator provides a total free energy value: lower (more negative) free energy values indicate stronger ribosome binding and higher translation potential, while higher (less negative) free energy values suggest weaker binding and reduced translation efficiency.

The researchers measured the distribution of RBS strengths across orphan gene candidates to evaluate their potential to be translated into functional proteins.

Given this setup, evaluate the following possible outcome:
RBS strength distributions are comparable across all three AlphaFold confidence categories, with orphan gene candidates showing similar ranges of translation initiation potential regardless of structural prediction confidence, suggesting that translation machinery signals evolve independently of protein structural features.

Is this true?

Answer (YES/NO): NO